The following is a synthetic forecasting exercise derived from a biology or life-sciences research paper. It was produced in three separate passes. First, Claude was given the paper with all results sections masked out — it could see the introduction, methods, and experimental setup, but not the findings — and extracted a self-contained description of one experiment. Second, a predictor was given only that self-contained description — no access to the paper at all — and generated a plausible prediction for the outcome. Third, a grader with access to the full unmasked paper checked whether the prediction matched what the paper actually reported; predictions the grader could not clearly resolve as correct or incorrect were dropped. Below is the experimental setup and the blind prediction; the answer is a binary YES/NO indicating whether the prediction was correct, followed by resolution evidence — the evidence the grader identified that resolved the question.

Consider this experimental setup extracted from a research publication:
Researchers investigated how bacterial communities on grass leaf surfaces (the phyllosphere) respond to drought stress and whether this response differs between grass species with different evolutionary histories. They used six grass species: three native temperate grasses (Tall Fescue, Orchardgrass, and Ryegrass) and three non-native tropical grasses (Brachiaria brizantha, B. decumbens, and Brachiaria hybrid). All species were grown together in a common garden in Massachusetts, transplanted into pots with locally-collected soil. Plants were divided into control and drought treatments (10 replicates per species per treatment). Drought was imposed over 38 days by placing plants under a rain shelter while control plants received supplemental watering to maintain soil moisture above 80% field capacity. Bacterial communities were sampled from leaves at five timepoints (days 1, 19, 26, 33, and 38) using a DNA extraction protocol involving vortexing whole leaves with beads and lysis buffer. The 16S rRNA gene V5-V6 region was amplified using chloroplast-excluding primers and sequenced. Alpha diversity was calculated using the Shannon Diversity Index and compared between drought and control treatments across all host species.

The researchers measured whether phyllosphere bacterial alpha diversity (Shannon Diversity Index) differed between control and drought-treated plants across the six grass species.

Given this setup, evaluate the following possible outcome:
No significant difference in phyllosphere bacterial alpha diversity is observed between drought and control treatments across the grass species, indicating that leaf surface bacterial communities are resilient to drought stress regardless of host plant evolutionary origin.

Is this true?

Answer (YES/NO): YES